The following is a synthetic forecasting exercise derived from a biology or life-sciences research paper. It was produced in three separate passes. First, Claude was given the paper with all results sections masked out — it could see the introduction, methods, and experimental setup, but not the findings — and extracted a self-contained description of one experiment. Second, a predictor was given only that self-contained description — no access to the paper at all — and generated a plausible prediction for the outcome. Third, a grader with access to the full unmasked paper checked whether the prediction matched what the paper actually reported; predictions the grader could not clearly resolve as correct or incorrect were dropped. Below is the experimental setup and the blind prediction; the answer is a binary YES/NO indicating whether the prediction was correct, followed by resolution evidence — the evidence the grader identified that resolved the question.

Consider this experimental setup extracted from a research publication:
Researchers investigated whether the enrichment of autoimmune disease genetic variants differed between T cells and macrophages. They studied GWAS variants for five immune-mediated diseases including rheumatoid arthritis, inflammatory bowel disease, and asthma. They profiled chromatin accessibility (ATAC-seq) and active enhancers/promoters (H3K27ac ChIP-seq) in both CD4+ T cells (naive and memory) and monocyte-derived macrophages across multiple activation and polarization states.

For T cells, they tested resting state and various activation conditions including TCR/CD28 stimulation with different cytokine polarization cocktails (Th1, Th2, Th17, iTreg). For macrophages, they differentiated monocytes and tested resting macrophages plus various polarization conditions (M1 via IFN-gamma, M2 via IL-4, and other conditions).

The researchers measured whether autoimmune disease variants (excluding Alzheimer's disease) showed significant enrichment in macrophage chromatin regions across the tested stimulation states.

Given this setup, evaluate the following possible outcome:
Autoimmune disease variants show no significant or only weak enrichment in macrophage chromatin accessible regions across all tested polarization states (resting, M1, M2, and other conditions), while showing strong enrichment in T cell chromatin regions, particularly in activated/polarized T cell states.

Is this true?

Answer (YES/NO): YES